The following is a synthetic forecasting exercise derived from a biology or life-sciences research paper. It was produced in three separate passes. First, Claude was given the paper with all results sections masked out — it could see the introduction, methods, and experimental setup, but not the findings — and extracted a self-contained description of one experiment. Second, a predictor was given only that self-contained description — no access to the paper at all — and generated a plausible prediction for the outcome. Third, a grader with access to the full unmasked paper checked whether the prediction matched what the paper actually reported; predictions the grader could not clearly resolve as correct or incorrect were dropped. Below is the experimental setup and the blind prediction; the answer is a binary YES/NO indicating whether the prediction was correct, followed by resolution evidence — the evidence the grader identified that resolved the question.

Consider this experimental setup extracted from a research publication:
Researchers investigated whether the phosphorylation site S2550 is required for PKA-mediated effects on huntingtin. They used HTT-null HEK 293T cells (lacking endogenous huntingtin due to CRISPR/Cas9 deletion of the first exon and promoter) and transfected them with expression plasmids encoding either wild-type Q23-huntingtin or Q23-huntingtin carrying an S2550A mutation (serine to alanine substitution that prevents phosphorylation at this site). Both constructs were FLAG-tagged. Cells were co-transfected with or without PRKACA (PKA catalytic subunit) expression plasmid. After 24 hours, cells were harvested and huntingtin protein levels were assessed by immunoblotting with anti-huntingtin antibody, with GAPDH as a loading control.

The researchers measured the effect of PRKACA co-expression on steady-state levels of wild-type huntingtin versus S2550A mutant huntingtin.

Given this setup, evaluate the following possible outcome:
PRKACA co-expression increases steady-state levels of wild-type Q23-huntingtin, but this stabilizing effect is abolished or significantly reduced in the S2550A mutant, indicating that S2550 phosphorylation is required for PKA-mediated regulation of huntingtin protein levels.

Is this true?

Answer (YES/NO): NO